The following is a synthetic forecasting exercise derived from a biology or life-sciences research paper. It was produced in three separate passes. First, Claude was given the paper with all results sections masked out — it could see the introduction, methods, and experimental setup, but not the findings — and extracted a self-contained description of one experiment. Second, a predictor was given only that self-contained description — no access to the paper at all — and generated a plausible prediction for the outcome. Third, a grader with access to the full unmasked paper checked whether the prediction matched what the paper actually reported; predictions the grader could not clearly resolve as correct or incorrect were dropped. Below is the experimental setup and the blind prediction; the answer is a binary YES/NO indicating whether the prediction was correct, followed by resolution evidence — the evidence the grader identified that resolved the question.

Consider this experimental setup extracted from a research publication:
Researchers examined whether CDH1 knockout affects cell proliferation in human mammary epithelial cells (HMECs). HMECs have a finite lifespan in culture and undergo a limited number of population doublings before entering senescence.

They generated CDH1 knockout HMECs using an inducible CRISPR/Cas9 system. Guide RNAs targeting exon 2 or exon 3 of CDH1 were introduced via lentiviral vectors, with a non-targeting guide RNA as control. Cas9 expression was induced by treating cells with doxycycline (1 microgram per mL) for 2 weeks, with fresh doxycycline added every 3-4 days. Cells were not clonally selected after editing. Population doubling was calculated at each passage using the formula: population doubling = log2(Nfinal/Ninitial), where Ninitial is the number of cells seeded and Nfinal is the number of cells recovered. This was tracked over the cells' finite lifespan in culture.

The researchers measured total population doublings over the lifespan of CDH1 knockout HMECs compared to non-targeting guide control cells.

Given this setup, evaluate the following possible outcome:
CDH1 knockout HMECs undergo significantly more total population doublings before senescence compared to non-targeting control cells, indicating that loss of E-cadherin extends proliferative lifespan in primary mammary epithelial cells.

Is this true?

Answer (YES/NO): NO